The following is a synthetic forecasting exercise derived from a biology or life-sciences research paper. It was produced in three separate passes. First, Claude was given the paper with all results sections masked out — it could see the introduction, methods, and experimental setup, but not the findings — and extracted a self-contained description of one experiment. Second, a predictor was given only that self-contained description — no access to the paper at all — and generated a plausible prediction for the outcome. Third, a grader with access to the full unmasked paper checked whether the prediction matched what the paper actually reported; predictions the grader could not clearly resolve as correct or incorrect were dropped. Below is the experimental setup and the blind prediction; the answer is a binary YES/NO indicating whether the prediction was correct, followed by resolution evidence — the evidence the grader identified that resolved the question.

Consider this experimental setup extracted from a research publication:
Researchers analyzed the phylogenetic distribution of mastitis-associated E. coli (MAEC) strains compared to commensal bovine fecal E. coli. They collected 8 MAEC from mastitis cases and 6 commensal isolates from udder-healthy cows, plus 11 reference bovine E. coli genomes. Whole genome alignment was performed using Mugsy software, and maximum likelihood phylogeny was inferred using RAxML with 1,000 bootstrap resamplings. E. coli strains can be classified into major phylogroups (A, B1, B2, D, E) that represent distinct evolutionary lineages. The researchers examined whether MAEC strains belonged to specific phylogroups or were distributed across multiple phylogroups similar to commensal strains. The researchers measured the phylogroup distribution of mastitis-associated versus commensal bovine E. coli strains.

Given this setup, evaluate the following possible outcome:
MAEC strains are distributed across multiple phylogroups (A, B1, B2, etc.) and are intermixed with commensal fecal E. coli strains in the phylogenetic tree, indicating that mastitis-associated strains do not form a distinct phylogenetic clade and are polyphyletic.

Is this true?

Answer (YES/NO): YES